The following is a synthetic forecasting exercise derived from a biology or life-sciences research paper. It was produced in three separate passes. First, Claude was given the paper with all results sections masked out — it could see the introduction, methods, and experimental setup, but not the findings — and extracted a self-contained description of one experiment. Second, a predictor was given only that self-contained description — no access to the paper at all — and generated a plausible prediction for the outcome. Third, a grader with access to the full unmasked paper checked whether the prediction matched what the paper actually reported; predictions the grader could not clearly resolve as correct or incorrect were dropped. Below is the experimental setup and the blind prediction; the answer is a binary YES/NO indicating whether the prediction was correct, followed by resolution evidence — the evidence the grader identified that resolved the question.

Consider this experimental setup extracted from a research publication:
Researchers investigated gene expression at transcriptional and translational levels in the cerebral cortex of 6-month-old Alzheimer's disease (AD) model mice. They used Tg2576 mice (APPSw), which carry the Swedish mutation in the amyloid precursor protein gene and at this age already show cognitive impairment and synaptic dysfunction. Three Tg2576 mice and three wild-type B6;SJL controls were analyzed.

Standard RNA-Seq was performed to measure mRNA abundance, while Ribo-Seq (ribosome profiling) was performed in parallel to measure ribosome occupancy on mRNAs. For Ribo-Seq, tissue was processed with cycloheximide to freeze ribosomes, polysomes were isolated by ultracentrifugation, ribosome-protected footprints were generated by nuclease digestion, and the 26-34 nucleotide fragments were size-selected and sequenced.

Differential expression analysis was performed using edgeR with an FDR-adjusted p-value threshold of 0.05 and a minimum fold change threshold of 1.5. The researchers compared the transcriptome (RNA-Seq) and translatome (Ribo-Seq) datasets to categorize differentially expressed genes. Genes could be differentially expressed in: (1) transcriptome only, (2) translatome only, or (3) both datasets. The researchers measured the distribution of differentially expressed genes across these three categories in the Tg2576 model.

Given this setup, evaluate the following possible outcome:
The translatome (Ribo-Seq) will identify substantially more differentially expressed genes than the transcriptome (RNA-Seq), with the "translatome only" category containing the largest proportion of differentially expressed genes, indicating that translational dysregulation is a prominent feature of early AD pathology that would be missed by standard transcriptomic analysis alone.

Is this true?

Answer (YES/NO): NO